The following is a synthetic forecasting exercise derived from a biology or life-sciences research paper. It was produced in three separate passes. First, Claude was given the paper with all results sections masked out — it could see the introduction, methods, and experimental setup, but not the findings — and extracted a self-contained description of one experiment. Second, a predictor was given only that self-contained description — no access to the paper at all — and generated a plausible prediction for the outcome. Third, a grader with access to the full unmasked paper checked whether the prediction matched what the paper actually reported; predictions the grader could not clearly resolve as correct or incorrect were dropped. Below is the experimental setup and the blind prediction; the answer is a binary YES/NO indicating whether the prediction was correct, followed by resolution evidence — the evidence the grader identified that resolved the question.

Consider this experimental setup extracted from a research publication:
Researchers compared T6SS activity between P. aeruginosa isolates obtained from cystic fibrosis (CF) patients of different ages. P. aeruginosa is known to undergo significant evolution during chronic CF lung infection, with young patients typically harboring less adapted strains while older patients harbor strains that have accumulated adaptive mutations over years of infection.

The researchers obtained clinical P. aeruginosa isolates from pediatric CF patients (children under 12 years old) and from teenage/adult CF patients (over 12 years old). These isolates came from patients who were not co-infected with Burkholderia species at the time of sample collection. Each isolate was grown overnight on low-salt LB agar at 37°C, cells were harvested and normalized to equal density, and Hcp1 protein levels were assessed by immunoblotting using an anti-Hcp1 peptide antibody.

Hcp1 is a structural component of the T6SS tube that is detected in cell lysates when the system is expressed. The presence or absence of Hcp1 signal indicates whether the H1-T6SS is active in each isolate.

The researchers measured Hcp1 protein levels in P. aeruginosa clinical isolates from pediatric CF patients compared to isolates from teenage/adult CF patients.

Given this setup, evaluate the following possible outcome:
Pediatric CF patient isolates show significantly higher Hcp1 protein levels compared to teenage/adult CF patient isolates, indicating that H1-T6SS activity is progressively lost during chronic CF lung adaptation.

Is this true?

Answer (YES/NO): YES